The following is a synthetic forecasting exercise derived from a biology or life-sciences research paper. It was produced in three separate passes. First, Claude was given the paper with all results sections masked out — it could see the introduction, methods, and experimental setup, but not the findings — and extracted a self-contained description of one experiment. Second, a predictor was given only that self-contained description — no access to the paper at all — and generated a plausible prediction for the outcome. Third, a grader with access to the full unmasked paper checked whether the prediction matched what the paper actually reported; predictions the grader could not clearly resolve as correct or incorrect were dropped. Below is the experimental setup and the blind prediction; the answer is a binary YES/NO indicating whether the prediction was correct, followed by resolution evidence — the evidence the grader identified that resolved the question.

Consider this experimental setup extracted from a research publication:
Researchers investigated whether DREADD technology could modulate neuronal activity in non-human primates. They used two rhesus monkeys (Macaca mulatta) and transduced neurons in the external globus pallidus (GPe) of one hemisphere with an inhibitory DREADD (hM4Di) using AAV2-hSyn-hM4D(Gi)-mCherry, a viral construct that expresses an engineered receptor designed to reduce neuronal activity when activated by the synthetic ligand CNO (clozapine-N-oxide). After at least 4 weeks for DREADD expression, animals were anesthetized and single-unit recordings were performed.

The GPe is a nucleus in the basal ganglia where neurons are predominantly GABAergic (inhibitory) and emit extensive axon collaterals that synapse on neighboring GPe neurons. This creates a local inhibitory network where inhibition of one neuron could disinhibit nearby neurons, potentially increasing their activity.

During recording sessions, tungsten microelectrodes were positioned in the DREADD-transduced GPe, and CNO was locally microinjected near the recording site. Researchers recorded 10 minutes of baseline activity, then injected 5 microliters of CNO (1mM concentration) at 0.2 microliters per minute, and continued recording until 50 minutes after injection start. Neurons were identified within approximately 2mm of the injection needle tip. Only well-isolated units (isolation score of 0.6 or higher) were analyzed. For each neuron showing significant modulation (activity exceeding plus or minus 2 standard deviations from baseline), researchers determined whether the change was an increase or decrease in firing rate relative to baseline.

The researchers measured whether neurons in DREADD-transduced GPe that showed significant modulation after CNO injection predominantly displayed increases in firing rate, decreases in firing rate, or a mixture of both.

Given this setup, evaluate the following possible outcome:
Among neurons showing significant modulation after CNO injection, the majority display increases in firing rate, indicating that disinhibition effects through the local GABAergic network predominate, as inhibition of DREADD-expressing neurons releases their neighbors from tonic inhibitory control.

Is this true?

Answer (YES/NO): NO